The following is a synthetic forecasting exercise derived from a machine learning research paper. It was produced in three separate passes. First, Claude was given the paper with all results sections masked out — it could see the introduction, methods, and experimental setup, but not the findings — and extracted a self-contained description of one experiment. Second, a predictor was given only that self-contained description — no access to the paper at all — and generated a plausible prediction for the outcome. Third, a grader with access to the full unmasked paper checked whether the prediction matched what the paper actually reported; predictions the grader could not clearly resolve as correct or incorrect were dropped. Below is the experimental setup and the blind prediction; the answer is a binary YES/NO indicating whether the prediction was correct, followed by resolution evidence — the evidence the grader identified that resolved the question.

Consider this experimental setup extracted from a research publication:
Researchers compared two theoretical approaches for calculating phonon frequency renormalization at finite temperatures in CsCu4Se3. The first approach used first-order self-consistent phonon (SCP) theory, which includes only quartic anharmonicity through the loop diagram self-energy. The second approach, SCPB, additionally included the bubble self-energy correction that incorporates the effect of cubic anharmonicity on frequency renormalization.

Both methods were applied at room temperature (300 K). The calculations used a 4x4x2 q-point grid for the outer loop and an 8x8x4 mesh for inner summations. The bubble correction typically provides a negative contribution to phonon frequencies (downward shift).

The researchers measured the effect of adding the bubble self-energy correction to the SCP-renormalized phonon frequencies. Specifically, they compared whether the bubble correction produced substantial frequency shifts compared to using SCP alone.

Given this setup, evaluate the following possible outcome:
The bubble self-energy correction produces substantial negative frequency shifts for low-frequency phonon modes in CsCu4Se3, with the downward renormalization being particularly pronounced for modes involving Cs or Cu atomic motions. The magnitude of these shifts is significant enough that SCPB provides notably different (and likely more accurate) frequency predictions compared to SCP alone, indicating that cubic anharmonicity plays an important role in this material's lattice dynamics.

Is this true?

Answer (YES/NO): NO